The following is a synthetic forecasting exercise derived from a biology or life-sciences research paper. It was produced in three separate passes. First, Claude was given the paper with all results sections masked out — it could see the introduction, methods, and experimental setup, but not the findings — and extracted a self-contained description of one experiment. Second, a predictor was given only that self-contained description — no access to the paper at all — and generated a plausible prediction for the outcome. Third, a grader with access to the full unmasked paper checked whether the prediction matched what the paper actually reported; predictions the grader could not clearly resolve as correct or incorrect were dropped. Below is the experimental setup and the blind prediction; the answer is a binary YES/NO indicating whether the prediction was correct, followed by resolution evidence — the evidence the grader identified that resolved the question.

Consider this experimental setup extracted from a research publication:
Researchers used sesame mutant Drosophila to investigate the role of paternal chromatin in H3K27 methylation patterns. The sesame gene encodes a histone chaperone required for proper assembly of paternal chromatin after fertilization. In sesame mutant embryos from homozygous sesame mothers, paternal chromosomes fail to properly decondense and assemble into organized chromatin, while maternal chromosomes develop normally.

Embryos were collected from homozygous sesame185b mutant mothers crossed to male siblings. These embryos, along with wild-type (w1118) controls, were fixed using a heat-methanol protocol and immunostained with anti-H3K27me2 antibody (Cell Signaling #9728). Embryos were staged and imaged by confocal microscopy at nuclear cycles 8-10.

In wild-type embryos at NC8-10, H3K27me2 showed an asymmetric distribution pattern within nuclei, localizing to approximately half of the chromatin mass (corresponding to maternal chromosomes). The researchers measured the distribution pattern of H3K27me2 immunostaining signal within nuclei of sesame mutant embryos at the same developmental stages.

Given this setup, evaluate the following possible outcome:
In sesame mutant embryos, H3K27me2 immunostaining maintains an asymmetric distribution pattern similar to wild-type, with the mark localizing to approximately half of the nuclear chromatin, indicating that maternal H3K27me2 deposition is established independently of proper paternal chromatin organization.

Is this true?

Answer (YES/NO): NO